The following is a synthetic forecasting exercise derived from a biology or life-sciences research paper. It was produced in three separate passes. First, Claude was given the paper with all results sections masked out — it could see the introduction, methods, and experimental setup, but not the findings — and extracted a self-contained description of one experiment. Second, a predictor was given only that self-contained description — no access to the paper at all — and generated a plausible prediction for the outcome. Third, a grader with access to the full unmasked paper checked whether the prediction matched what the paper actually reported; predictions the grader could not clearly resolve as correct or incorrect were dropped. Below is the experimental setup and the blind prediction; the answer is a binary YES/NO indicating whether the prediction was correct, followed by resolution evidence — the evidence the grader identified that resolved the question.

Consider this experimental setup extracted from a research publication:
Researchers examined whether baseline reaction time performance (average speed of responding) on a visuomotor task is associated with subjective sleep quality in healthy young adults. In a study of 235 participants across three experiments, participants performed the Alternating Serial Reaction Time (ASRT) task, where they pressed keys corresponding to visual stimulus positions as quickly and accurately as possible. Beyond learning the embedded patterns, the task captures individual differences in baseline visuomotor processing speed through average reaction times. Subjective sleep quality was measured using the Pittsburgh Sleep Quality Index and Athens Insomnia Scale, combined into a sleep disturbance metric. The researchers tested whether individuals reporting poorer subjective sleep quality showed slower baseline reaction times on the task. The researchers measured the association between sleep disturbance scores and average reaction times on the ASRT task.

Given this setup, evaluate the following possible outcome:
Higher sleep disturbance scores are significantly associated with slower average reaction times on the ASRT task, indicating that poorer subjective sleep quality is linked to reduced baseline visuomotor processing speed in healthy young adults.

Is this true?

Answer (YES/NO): NO